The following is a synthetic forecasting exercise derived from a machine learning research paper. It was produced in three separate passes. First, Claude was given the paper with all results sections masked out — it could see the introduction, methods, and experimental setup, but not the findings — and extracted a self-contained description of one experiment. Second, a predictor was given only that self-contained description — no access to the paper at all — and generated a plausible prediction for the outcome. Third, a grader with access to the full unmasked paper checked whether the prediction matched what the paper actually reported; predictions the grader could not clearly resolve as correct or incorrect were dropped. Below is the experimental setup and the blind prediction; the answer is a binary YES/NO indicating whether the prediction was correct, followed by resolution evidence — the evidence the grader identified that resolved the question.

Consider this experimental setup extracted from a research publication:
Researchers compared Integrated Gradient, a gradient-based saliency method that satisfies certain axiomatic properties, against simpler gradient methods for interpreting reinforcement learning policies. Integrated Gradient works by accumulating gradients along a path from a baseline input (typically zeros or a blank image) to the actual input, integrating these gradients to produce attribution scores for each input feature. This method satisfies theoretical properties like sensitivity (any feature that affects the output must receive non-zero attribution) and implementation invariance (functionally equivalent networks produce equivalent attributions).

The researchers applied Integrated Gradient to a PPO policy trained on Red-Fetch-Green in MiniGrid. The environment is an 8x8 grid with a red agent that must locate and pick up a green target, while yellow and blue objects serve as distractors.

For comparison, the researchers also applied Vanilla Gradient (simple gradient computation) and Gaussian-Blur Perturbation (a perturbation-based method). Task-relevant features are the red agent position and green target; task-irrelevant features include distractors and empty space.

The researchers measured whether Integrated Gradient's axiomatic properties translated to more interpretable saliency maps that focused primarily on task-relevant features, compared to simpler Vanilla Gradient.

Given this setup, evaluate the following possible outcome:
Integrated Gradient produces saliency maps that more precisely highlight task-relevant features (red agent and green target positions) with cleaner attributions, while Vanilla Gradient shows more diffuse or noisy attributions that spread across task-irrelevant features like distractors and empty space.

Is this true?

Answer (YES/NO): NO